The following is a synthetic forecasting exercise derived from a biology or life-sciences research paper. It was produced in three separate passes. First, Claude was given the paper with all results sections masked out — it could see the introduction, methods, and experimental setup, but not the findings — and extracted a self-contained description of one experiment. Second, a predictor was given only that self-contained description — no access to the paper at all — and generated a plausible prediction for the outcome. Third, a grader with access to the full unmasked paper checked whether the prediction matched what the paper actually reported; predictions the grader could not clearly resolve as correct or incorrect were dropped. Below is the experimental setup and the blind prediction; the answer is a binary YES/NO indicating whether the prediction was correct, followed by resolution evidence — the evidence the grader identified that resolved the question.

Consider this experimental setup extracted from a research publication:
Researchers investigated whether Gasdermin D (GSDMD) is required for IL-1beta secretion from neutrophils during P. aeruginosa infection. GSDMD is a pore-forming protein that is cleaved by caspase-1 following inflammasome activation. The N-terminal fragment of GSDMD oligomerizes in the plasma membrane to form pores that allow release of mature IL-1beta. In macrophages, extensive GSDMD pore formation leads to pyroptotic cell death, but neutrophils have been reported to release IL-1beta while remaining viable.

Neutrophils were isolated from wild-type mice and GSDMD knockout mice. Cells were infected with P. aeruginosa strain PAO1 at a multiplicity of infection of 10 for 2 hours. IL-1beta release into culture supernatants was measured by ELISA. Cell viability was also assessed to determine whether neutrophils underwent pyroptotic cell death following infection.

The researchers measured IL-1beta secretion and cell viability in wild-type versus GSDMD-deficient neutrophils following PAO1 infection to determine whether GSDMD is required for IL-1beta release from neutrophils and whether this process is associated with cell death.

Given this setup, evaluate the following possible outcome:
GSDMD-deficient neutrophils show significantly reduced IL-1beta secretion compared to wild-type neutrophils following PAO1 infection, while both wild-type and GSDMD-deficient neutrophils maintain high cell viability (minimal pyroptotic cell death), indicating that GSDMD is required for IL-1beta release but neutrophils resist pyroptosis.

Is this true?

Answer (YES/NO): YES